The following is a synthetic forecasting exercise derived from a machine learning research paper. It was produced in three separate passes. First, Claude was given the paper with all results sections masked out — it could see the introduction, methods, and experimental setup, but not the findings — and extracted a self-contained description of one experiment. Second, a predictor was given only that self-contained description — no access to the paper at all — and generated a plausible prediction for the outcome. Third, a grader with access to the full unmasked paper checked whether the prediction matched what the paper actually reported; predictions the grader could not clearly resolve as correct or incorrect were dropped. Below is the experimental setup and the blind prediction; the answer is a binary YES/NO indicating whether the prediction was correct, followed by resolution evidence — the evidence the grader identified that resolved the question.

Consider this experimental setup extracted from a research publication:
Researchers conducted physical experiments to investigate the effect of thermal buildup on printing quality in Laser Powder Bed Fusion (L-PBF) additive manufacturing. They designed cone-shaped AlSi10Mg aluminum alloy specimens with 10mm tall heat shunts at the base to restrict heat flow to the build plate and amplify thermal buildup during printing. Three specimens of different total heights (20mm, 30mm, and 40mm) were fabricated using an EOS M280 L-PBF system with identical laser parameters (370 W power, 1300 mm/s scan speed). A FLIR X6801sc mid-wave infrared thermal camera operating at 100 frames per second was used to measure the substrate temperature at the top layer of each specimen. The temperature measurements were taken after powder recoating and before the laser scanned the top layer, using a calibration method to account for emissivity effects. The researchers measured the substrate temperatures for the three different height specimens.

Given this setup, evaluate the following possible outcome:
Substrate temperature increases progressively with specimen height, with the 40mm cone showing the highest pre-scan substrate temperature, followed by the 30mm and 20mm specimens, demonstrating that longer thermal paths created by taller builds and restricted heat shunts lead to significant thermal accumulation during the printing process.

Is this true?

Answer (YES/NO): YES